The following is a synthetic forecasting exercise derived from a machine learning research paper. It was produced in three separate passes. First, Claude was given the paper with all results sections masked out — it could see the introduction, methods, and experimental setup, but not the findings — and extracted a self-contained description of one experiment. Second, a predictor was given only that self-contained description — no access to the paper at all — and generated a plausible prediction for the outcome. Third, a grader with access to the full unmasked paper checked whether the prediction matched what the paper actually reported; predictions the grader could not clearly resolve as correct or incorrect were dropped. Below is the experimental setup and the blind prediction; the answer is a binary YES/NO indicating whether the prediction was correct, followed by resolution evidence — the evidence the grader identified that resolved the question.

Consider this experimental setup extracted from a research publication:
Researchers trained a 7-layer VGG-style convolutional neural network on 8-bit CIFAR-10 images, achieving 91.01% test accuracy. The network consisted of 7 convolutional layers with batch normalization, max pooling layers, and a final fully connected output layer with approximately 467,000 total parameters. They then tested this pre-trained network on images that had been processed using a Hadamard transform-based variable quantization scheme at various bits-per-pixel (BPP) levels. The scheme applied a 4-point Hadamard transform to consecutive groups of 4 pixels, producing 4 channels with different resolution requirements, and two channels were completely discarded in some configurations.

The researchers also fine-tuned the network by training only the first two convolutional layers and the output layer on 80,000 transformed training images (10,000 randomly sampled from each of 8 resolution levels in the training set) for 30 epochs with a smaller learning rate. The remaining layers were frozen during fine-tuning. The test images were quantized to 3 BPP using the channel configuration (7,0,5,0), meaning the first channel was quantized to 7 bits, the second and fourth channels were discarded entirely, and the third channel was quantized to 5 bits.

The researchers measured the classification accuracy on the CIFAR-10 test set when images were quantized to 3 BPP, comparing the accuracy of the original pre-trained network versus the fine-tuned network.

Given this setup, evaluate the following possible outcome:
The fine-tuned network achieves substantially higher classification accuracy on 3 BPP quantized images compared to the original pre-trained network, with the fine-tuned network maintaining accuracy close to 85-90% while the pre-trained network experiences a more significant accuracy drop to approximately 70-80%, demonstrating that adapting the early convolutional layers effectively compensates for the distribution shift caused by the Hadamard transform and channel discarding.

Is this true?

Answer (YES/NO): YES